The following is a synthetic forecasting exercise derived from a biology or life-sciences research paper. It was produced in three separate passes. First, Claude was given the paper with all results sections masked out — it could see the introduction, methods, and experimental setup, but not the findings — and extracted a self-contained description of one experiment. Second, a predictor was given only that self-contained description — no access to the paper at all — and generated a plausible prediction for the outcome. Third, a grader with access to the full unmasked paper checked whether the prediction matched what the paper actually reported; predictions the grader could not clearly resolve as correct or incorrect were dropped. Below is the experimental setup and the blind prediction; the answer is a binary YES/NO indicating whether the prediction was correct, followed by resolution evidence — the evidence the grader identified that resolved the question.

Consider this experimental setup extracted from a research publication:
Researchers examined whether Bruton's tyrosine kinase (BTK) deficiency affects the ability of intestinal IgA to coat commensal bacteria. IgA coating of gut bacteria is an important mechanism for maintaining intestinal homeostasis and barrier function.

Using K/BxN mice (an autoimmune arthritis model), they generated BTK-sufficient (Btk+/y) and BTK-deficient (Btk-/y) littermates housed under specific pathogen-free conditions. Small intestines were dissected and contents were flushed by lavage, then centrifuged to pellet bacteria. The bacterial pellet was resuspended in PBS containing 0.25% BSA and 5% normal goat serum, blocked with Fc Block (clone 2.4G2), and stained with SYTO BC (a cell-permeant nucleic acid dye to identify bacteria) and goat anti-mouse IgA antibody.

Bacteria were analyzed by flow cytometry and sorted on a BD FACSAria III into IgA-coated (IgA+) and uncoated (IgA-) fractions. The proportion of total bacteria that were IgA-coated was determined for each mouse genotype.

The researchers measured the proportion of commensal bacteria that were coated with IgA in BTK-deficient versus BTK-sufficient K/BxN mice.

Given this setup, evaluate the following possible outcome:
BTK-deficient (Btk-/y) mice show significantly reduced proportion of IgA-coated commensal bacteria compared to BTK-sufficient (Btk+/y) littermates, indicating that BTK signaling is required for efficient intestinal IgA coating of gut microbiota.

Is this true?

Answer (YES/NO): YES